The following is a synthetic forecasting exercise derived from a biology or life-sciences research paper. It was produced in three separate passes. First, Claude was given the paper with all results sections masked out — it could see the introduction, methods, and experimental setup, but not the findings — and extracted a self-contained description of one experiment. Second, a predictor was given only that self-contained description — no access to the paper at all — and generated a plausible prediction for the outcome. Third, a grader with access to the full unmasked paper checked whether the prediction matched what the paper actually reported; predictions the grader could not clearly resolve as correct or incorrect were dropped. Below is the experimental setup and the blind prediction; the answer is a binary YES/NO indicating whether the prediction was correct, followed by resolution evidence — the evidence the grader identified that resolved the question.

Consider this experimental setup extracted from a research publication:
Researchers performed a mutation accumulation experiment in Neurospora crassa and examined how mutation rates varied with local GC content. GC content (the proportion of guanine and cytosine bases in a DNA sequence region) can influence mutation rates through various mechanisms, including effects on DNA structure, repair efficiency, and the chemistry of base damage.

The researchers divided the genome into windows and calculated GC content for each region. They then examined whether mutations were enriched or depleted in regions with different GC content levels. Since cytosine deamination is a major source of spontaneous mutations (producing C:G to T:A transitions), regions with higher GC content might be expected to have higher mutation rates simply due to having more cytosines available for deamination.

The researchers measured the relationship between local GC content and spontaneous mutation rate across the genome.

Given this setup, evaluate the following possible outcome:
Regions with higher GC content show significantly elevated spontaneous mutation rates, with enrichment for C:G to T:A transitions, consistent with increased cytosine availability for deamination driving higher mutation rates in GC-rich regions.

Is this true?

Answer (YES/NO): NO